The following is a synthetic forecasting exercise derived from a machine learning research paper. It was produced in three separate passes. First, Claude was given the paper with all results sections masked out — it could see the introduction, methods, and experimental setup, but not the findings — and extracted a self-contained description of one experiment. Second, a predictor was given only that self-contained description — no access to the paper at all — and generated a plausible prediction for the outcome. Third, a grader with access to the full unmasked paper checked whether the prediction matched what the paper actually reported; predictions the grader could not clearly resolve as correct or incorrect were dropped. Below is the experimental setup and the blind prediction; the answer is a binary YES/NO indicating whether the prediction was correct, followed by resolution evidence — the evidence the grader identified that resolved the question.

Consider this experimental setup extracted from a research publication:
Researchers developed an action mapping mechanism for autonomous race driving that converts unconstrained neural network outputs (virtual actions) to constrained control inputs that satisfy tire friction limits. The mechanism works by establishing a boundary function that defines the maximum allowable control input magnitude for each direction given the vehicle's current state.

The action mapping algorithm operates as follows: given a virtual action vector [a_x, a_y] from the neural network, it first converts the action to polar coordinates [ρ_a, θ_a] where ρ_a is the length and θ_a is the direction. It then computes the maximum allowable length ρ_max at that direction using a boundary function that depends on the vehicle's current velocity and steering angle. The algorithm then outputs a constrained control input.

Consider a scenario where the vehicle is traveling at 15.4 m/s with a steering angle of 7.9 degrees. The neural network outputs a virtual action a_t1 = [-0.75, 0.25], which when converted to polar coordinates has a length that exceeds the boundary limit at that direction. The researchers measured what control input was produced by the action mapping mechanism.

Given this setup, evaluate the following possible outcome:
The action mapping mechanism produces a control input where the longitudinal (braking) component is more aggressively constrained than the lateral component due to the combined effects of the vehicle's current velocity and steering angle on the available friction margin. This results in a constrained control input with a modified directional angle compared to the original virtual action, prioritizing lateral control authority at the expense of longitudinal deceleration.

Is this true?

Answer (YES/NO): NO